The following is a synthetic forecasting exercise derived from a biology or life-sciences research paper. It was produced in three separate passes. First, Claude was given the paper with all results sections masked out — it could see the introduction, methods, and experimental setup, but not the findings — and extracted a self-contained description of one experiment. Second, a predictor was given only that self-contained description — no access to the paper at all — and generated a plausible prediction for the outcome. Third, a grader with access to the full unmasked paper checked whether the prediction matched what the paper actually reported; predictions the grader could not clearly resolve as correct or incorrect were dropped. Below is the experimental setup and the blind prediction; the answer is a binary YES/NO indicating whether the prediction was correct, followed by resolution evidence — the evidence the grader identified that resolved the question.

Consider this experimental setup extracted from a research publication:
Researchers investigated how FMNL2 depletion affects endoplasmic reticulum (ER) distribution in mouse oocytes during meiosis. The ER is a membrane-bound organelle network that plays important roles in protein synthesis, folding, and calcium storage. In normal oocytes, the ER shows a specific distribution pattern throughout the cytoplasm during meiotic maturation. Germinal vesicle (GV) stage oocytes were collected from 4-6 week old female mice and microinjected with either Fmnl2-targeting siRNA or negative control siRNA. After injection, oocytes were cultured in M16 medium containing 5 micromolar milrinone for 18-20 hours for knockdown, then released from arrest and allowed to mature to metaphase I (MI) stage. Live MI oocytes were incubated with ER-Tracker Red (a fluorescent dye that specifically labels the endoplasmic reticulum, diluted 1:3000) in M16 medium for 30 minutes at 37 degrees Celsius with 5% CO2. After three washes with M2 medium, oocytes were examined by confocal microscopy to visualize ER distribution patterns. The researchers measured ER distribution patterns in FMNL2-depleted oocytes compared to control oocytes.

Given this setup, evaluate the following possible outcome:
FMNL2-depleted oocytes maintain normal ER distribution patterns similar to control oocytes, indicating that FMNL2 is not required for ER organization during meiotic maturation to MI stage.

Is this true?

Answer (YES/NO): NO